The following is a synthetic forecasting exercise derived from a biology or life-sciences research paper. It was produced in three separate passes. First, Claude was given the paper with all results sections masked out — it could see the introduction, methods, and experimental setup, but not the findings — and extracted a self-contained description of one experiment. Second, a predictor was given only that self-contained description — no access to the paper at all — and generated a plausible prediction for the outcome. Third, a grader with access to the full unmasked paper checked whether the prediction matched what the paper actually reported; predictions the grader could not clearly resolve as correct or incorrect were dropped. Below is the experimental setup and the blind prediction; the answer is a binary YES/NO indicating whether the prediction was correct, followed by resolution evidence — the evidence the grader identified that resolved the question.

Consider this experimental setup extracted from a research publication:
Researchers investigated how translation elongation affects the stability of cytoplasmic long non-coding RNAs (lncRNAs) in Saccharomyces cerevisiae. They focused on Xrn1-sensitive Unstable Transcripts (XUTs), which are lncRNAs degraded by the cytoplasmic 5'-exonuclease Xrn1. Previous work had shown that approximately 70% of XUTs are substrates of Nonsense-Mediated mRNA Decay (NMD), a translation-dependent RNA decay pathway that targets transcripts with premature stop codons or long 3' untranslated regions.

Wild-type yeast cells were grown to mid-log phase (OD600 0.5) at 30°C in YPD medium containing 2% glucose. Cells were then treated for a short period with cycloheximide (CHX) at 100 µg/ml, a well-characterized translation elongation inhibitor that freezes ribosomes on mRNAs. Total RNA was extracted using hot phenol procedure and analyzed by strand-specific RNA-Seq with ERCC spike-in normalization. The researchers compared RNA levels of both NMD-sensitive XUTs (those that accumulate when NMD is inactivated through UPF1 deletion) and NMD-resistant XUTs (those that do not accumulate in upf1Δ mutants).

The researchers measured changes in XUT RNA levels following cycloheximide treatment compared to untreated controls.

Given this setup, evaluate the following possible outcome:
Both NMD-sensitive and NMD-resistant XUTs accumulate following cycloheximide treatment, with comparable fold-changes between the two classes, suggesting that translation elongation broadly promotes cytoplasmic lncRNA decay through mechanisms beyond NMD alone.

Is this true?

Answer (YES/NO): NO